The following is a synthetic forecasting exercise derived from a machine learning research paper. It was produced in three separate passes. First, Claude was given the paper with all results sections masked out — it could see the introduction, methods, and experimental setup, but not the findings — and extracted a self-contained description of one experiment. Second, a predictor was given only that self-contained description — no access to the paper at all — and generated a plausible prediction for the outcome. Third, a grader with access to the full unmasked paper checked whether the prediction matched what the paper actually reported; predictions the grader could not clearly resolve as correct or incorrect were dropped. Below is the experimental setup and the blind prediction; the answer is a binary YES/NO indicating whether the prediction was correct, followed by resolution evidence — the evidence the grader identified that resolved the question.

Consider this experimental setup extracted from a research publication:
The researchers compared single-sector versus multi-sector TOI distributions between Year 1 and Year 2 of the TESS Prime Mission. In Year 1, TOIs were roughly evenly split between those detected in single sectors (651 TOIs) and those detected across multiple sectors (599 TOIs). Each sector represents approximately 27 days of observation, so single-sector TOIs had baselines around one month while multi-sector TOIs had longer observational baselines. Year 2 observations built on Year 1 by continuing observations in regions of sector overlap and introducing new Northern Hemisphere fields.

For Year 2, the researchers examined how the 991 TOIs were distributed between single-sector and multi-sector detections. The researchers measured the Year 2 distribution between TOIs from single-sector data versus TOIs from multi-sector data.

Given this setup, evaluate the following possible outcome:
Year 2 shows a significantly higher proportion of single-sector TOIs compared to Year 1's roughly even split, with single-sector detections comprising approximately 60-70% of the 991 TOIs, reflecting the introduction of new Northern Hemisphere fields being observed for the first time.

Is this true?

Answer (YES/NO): NO